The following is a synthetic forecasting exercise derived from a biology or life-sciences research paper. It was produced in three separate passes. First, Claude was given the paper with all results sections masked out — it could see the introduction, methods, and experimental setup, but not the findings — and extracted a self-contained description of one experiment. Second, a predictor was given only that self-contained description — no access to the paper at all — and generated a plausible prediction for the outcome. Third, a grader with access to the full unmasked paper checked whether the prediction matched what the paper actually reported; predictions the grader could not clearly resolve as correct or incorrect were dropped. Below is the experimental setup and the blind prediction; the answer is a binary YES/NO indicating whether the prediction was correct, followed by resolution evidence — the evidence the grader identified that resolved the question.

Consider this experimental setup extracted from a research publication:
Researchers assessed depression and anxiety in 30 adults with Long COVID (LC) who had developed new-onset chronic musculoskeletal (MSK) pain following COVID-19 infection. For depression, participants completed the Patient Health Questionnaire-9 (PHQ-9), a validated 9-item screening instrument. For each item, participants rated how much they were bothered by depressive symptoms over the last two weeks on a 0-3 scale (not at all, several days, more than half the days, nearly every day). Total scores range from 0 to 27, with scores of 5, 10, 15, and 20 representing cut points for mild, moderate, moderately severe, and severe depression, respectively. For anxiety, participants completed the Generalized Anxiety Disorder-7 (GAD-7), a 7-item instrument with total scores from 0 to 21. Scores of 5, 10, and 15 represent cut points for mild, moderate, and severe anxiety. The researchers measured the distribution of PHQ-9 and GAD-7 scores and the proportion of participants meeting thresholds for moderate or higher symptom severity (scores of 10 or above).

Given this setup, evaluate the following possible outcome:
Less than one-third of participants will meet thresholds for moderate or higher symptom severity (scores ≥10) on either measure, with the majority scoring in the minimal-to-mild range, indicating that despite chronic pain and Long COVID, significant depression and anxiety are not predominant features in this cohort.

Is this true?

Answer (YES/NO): NO